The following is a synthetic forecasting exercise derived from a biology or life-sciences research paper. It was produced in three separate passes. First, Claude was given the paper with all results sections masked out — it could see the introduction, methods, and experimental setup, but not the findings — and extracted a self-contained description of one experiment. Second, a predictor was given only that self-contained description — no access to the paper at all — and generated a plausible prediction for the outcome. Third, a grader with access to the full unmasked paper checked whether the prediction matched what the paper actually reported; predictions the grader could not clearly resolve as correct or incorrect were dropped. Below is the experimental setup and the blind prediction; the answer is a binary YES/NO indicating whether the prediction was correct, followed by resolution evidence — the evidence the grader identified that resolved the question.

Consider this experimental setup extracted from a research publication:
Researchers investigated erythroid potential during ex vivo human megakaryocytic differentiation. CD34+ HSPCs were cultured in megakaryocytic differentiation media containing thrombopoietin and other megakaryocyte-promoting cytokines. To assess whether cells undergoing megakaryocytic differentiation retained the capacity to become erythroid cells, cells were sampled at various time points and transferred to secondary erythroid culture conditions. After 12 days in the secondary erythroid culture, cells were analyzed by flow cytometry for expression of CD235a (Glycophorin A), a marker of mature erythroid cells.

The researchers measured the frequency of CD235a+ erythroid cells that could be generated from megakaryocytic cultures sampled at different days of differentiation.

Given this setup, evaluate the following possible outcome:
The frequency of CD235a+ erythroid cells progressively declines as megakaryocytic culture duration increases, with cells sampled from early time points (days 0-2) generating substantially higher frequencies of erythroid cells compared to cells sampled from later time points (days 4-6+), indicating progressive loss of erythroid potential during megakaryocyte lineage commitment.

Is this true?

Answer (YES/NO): NO